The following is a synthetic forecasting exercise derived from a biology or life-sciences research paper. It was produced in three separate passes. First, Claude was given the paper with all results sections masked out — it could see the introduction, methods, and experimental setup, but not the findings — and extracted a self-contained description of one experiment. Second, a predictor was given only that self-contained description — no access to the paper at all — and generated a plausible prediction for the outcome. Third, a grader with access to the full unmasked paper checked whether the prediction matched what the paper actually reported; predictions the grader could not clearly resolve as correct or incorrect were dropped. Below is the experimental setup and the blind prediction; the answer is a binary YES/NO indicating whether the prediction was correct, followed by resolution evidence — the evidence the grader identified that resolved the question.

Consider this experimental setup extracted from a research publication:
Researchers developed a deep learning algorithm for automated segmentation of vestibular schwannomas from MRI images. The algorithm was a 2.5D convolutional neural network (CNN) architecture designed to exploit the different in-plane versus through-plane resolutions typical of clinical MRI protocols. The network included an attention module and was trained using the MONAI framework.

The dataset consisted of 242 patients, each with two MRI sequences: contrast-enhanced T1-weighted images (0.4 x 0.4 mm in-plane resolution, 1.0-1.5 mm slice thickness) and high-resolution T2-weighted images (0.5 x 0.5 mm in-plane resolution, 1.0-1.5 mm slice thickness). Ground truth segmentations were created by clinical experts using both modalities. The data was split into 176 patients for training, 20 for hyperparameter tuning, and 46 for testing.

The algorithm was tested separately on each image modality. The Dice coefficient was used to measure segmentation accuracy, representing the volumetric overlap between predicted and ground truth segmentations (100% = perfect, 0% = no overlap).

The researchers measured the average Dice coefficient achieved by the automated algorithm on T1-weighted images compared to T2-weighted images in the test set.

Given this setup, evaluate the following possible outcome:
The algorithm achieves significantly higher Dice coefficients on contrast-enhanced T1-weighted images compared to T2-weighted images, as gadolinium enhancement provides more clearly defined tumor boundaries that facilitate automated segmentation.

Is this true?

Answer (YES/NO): YES